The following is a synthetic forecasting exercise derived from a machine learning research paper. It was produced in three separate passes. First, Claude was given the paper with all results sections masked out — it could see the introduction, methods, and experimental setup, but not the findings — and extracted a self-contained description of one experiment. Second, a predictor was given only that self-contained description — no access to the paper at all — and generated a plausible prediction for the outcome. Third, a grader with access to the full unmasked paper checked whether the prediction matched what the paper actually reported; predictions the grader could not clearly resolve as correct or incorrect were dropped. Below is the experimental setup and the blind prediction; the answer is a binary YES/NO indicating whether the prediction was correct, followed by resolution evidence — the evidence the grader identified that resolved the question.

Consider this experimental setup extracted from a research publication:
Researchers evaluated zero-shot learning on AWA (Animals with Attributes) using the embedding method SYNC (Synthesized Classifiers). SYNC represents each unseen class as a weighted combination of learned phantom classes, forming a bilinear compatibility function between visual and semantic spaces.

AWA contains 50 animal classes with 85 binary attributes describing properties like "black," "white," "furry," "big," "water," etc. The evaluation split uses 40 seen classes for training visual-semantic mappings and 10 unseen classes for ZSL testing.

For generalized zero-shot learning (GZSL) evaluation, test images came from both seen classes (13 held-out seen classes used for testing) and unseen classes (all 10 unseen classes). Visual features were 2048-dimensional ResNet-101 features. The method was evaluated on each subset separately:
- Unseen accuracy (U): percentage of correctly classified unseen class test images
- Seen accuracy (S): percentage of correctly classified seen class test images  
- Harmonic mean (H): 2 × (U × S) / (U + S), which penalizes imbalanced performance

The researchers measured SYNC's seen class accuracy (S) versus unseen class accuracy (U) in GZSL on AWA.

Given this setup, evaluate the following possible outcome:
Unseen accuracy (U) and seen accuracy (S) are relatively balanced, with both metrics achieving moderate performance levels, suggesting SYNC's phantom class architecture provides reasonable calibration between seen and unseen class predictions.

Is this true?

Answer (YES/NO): NO